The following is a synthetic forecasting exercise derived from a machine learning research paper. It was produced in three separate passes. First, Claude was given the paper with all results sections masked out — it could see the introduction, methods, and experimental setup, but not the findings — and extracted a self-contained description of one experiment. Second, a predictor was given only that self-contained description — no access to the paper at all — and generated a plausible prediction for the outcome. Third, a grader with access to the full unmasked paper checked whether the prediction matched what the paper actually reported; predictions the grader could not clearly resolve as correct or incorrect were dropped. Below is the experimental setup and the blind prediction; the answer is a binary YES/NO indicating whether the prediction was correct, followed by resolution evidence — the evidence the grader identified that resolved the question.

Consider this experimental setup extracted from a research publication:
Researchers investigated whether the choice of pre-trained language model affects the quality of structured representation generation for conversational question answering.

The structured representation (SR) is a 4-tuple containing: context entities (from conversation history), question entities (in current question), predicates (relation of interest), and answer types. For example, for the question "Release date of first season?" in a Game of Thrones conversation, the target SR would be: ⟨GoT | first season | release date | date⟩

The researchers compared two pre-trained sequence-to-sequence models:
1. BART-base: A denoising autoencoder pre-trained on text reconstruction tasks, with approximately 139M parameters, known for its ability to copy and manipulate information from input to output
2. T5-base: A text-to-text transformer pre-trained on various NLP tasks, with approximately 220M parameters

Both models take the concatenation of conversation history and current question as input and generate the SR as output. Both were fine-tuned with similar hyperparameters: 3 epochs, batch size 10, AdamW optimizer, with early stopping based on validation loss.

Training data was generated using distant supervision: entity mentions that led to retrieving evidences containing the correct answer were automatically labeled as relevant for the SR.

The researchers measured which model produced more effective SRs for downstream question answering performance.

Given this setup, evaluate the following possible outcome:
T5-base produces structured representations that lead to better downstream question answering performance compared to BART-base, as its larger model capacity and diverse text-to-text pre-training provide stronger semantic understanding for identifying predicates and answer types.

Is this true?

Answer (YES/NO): NO